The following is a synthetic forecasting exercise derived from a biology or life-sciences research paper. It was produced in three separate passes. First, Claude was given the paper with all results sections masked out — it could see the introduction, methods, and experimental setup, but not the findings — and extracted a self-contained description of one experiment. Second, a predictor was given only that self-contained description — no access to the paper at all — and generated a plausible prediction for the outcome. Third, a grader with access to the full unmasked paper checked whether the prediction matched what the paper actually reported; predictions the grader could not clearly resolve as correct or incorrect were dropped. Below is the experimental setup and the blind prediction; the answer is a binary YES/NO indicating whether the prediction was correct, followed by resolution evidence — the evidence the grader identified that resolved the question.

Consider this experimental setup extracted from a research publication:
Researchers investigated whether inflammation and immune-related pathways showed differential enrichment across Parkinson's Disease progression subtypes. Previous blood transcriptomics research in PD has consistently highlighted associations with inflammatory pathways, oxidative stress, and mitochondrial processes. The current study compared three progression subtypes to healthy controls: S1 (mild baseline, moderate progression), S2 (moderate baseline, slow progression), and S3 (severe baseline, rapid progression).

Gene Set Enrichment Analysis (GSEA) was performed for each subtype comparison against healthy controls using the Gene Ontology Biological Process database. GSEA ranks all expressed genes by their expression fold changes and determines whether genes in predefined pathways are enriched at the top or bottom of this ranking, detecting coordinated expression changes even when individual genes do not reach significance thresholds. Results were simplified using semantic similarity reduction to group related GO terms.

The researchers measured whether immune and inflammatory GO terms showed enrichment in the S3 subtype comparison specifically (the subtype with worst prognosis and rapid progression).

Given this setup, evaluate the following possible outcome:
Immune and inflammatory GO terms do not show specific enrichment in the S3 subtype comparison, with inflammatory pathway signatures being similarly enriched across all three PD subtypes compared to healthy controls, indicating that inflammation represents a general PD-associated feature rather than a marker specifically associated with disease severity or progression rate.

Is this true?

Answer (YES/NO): NO